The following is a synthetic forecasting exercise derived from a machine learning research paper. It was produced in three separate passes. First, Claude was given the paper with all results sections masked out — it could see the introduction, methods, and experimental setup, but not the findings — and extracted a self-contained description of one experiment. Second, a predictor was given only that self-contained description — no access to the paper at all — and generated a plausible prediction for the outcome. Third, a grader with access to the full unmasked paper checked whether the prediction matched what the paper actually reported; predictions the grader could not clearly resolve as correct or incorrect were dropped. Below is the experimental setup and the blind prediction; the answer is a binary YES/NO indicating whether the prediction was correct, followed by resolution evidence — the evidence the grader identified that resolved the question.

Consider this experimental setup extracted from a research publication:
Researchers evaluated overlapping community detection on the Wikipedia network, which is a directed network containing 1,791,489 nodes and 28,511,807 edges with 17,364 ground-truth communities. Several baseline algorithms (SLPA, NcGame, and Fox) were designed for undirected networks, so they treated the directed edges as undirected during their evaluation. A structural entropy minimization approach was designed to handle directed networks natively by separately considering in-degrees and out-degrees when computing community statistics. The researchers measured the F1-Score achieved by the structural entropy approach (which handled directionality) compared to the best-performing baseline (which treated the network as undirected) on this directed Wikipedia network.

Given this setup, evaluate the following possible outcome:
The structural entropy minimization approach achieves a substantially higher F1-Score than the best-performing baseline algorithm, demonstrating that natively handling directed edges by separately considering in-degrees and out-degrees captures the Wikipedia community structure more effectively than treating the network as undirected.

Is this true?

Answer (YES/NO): YES